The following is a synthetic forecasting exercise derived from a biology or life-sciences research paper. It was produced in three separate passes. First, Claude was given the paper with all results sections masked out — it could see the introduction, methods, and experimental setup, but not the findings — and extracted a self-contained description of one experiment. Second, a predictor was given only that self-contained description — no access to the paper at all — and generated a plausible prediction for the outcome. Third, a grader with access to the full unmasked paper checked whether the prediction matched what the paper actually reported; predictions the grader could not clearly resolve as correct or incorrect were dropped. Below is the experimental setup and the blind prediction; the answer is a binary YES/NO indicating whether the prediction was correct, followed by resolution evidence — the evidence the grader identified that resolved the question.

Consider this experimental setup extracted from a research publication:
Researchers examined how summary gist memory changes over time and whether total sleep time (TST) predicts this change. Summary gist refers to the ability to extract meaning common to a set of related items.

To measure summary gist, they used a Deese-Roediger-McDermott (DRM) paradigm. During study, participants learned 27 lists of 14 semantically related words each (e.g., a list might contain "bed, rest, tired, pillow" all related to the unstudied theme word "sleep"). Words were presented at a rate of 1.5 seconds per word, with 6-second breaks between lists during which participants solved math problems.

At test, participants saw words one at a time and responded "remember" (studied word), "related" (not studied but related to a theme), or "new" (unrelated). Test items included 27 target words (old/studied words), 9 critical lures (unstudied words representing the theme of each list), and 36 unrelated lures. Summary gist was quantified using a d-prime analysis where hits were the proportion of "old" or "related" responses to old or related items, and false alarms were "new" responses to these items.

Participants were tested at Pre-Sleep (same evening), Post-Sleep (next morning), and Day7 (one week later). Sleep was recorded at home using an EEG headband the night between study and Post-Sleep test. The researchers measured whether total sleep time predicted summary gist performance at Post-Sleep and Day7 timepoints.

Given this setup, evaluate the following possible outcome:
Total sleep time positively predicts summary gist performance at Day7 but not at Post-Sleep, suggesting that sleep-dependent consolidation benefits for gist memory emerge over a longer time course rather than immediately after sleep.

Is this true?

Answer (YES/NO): NO